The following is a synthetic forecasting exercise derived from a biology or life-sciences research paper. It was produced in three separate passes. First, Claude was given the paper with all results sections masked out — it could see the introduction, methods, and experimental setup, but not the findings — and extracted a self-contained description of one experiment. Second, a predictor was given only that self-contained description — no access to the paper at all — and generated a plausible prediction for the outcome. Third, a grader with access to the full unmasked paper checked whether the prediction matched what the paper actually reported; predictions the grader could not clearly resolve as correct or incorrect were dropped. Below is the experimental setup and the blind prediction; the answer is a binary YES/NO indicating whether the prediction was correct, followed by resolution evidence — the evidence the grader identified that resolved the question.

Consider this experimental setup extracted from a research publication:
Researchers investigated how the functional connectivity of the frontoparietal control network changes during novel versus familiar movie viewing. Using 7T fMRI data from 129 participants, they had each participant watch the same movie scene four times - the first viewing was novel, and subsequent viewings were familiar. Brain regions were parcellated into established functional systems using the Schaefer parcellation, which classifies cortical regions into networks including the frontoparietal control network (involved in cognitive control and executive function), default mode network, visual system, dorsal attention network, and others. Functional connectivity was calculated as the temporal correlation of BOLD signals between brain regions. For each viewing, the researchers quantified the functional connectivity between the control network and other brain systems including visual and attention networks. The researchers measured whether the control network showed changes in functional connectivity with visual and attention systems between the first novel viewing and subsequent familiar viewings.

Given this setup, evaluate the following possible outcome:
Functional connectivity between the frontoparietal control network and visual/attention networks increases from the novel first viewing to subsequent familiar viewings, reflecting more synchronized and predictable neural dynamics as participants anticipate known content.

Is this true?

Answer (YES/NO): YES